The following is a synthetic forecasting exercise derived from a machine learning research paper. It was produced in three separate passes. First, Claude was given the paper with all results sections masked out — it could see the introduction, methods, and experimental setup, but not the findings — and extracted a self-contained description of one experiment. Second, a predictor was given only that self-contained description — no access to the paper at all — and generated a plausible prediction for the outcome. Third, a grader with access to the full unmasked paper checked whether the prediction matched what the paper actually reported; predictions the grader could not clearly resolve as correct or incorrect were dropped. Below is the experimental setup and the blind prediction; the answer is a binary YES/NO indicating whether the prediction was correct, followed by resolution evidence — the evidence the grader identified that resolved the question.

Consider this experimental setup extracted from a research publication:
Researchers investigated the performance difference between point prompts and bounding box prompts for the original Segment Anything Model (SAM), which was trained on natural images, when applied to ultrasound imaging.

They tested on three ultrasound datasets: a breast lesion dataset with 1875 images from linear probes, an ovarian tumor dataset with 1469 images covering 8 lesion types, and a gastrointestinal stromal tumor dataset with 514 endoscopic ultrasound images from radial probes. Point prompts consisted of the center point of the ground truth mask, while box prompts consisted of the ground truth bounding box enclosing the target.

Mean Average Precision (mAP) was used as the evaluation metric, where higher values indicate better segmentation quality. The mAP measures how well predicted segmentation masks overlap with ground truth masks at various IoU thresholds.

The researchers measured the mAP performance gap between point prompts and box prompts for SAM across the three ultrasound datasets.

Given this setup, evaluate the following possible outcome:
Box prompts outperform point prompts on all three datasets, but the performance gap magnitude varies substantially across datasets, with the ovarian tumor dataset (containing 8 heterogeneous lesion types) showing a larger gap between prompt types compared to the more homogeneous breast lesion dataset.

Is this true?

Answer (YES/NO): NO